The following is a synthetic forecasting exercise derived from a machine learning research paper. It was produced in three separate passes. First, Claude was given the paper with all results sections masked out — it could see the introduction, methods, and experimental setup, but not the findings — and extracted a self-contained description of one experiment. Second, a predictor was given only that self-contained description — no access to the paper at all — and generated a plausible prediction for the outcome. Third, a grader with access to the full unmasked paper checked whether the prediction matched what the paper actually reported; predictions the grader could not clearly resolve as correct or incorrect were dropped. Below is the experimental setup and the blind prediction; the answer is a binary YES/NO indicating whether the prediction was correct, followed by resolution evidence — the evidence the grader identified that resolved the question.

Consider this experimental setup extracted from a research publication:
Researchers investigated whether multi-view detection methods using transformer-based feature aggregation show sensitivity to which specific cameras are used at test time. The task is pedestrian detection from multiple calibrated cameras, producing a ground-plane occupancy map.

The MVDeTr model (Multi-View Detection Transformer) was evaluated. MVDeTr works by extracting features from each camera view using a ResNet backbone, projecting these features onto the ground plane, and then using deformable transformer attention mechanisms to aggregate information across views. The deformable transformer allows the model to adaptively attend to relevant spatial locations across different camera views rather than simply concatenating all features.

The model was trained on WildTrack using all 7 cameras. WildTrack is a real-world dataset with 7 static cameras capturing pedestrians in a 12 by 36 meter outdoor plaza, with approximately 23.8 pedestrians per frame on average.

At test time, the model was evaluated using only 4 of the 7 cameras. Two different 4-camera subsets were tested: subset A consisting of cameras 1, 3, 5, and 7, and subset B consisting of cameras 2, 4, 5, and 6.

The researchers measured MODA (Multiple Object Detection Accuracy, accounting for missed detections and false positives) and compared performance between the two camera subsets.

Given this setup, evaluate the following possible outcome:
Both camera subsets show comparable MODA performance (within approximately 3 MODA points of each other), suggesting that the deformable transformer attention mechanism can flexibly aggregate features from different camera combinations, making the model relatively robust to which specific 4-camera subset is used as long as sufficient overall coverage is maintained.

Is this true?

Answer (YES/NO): NO